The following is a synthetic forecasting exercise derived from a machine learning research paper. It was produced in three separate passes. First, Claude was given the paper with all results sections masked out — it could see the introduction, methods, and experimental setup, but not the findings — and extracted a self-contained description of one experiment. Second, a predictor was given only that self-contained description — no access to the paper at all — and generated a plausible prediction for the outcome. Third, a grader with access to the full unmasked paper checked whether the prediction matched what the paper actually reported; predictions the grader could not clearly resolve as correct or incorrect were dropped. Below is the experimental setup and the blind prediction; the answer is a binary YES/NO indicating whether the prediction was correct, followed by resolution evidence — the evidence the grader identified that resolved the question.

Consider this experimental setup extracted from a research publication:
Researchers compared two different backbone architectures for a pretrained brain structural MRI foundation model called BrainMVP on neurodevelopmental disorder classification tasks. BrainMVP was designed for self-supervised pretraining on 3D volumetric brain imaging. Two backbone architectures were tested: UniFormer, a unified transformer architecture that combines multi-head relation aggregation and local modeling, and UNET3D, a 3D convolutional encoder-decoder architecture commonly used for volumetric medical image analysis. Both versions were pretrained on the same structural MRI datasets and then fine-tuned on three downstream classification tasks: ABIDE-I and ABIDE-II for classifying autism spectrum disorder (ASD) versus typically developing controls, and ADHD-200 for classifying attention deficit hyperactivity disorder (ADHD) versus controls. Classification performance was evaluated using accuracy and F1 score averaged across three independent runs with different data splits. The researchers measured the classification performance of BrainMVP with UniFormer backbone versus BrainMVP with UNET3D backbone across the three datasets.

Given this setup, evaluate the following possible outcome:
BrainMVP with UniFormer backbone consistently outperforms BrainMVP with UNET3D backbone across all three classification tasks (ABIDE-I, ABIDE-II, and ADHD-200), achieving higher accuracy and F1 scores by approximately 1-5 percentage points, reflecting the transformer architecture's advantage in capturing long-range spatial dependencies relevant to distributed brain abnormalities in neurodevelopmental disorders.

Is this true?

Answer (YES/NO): NO